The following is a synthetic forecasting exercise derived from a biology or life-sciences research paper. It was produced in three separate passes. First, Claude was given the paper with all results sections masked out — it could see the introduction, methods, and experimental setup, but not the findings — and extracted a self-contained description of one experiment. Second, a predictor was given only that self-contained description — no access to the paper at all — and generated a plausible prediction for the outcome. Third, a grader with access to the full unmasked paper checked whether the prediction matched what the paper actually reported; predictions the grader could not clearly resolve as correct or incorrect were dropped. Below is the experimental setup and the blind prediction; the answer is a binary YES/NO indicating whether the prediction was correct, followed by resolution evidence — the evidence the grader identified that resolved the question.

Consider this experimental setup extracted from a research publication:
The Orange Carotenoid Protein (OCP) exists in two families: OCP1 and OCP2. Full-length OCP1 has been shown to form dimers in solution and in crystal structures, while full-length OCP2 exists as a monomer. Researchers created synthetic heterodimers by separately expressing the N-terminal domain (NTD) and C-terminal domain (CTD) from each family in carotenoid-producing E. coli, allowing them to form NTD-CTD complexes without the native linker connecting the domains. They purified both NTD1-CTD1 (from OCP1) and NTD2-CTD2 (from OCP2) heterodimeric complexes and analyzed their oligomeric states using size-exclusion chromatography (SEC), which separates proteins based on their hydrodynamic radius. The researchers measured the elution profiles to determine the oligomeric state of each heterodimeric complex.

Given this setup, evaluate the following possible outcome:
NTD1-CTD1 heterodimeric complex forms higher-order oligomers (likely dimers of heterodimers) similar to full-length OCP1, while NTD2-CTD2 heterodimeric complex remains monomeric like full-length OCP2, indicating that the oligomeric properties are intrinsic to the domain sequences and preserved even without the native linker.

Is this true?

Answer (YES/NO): YES